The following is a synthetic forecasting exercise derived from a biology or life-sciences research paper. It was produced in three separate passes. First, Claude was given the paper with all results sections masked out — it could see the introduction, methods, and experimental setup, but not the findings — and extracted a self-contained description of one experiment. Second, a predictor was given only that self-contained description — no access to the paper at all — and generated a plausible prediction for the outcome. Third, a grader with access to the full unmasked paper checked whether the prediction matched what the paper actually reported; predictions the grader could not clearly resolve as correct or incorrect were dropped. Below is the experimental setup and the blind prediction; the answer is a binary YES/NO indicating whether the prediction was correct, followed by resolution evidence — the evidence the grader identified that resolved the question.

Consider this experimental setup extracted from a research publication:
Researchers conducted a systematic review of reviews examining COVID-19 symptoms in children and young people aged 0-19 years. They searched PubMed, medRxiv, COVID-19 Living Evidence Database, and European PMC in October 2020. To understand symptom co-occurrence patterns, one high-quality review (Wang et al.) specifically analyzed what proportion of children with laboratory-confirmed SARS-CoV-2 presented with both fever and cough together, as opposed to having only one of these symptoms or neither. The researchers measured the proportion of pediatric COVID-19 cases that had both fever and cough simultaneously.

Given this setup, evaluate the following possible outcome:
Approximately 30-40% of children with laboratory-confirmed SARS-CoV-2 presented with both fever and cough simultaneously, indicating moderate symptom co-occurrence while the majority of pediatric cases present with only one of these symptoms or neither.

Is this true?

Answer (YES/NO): YES